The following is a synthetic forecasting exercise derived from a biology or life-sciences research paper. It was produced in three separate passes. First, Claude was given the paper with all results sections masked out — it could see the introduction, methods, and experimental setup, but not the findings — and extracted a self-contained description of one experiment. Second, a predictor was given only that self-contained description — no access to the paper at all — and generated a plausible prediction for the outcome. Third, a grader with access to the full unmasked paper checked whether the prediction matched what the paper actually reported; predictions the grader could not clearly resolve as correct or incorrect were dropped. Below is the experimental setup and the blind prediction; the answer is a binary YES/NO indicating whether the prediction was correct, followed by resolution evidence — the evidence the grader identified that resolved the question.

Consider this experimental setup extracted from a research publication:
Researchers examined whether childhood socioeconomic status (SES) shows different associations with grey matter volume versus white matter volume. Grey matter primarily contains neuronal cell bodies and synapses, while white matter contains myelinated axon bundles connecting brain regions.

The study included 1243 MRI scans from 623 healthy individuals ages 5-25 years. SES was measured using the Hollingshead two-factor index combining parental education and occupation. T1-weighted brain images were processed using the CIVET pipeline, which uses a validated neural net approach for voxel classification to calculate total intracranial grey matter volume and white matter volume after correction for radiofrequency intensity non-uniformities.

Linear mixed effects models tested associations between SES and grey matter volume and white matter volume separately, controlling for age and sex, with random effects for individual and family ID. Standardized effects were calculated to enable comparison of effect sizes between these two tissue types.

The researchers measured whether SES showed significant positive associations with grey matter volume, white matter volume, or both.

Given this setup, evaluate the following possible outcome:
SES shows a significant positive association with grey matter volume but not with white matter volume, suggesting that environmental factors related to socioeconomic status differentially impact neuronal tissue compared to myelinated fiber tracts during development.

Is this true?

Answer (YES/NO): NO